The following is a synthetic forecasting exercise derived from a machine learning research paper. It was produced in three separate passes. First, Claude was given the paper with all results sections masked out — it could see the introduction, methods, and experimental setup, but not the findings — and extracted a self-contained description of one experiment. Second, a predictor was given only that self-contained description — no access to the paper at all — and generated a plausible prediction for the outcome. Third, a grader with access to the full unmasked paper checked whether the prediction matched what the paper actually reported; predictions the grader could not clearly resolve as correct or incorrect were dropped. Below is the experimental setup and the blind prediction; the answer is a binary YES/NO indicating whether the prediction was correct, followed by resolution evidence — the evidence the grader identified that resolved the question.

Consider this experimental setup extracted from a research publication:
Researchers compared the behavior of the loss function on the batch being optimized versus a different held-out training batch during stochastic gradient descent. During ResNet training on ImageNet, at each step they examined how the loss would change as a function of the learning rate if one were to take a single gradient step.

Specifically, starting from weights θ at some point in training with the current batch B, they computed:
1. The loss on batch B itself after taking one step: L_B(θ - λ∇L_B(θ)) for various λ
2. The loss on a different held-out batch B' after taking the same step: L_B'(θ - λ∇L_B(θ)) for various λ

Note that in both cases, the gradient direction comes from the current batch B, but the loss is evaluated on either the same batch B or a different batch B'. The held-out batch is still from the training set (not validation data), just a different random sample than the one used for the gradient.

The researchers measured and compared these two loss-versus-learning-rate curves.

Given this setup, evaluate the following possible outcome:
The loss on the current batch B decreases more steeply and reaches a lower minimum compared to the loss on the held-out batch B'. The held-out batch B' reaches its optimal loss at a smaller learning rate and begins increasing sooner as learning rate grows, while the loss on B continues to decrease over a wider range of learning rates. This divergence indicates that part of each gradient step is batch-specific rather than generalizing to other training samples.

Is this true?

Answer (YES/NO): YES